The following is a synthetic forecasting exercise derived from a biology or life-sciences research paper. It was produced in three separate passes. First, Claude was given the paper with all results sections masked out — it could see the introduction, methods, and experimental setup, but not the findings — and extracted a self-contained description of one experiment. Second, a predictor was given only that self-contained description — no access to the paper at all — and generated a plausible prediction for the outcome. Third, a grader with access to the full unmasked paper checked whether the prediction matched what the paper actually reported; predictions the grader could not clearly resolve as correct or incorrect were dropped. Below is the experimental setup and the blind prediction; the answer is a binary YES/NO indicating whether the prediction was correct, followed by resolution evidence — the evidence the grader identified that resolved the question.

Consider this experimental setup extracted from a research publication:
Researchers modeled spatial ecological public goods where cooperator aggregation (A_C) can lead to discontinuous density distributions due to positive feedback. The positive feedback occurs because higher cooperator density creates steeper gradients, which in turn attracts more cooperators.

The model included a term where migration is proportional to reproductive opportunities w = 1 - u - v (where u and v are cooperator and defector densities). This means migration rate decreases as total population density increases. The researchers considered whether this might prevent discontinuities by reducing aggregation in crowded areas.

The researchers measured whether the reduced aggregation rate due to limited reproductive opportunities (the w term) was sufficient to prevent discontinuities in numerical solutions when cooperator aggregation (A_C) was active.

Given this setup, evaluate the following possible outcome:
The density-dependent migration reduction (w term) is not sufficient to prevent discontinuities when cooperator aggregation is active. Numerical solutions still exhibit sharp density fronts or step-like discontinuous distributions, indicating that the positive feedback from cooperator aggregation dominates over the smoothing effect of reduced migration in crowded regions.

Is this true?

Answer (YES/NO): YES